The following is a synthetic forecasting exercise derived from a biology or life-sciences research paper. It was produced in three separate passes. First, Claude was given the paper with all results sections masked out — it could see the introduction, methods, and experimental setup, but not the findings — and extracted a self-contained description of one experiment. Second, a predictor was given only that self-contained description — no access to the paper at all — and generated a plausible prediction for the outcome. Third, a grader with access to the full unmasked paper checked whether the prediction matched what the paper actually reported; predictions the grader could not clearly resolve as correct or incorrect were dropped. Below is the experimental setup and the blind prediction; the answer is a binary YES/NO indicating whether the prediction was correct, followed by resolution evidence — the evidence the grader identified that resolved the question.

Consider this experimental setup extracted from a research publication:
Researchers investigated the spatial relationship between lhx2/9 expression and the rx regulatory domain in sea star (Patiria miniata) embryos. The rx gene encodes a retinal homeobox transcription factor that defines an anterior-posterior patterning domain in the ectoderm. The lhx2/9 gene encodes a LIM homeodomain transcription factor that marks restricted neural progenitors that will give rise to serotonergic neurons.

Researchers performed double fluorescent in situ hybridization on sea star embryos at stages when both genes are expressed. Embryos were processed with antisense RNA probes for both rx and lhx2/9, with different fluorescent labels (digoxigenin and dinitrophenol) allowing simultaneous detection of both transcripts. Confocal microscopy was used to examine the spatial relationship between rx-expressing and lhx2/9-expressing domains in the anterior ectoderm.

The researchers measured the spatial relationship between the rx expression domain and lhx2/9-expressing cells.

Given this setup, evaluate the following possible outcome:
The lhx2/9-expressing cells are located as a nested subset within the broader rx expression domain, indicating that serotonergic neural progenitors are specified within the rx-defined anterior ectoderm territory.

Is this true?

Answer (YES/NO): YES